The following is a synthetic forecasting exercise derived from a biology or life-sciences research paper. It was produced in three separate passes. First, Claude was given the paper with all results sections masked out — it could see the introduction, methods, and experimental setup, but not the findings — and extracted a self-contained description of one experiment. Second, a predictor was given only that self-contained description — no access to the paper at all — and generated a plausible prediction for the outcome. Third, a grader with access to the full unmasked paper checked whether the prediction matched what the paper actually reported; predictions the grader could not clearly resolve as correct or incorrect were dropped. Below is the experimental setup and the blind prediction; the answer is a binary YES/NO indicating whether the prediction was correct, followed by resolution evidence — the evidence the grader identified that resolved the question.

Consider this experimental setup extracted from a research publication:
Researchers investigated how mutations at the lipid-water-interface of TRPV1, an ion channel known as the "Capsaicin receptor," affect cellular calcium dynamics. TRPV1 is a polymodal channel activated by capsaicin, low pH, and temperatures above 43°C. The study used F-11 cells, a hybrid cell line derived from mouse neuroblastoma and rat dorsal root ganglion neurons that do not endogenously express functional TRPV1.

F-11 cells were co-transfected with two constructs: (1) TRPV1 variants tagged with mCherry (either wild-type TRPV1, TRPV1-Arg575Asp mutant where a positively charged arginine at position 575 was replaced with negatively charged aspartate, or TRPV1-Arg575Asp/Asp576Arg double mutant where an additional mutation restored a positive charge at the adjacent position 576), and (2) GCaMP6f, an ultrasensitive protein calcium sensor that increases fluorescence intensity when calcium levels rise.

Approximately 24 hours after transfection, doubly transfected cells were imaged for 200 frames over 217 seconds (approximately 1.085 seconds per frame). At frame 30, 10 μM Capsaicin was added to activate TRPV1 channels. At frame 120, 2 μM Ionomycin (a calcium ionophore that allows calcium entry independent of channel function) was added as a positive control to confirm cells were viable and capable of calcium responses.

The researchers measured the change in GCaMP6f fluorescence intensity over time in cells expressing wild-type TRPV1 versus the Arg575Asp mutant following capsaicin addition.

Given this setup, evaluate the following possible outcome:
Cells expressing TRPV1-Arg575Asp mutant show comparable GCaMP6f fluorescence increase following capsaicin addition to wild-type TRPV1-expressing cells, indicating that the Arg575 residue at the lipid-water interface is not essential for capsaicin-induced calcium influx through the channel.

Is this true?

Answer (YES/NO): NO